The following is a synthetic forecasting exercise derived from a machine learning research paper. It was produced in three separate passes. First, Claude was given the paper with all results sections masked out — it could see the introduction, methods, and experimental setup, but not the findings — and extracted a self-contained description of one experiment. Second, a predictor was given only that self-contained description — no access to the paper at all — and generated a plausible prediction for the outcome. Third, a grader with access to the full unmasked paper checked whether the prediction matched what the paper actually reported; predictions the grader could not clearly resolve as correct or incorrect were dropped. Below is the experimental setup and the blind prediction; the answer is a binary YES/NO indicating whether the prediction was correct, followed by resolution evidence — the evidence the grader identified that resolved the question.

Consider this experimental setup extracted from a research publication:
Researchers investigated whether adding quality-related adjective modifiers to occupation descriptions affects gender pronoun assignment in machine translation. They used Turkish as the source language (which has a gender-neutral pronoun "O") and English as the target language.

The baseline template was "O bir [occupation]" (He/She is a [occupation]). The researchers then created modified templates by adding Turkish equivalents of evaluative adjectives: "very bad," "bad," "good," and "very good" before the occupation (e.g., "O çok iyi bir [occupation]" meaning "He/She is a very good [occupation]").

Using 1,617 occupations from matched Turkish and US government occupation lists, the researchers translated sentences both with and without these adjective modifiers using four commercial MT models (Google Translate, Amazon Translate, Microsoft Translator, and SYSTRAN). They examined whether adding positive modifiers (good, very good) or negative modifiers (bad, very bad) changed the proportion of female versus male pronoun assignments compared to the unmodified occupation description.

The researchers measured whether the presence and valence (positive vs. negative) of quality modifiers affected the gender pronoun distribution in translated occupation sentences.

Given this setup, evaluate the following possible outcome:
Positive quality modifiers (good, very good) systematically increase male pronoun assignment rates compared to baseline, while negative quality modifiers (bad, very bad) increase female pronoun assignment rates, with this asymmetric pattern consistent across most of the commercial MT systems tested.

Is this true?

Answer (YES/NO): NO